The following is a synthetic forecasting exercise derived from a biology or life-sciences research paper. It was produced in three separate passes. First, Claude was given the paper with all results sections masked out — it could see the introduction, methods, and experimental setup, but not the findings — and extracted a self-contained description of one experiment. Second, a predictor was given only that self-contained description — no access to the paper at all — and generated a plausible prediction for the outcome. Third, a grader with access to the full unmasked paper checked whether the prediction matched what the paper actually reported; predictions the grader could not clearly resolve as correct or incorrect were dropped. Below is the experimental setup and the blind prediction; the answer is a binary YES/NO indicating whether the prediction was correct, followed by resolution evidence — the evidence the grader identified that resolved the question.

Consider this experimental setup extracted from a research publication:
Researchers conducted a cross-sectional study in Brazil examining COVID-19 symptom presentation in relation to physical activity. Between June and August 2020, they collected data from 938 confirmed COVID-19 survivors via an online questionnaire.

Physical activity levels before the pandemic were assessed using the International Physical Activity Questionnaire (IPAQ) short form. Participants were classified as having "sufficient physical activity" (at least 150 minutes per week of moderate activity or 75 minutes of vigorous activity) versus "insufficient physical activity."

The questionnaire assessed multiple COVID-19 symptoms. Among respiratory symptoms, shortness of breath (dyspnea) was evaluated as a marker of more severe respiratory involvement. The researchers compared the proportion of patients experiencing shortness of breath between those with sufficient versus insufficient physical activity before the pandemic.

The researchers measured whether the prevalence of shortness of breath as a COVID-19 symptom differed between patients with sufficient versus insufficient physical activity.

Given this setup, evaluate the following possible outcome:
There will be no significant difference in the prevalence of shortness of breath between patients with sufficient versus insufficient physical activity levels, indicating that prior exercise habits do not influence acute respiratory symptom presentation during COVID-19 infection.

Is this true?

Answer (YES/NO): YES